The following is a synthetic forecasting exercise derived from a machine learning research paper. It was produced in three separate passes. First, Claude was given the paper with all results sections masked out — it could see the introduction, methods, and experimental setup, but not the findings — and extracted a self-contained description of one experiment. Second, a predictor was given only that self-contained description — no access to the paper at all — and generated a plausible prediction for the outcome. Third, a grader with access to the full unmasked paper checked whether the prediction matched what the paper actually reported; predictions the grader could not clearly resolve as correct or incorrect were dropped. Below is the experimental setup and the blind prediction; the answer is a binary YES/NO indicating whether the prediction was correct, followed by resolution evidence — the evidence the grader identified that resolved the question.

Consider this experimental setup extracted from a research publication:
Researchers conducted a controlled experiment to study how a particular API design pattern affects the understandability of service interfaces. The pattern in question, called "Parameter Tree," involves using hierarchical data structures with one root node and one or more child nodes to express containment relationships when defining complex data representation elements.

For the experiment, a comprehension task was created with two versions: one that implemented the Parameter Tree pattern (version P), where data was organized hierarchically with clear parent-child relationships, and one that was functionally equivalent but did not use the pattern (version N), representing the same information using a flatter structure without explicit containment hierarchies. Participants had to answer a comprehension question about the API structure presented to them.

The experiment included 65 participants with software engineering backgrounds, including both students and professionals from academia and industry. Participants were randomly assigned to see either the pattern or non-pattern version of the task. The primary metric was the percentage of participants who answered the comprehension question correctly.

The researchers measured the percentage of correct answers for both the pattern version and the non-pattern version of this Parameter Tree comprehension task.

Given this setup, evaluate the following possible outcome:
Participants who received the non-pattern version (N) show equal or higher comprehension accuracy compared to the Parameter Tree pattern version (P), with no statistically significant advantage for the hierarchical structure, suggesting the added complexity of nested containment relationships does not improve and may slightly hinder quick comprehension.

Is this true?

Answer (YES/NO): NO